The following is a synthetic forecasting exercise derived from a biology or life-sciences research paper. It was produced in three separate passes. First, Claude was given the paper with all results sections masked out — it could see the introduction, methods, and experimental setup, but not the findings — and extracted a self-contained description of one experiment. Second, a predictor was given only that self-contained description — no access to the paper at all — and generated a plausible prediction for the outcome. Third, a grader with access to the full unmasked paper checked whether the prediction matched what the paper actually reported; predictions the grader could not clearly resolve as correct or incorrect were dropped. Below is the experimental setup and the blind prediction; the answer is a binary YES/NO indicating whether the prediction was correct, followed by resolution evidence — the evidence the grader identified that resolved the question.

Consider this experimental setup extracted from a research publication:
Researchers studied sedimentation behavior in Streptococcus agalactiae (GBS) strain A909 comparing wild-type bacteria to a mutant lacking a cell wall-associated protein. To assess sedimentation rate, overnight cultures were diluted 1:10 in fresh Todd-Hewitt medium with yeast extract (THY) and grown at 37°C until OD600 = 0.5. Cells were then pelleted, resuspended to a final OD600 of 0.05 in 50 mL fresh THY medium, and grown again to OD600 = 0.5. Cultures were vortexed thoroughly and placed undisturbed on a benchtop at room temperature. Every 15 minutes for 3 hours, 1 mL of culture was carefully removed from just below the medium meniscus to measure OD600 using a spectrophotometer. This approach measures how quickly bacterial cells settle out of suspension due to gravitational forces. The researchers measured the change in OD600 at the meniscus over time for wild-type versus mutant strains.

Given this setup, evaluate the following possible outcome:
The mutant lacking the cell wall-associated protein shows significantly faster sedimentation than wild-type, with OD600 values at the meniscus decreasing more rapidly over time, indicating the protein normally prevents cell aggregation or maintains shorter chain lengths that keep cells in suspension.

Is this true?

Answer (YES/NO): YES